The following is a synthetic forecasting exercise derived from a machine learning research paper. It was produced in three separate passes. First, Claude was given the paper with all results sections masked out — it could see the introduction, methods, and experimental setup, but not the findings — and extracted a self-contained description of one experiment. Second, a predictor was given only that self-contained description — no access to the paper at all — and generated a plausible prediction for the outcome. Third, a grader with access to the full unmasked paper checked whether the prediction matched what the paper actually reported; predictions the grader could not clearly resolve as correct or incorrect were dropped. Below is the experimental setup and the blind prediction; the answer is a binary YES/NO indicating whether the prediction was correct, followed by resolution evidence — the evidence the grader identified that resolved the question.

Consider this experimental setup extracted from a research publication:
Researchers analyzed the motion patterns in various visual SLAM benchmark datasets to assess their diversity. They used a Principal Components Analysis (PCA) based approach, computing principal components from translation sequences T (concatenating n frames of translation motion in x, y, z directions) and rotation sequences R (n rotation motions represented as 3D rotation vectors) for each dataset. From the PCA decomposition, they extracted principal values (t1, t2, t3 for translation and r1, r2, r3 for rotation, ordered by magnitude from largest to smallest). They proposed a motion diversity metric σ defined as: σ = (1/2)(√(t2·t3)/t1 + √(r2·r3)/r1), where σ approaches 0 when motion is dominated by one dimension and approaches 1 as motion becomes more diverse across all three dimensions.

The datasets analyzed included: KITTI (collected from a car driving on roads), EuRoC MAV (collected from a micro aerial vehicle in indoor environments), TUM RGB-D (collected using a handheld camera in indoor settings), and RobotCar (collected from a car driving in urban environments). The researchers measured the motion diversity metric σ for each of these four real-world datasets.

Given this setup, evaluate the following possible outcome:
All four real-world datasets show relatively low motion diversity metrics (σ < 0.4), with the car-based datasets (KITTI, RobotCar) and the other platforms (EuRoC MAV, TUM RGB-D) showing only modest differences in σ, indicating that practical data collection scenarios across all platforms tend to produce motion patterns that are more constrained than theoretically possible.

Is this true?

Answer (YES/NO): NO